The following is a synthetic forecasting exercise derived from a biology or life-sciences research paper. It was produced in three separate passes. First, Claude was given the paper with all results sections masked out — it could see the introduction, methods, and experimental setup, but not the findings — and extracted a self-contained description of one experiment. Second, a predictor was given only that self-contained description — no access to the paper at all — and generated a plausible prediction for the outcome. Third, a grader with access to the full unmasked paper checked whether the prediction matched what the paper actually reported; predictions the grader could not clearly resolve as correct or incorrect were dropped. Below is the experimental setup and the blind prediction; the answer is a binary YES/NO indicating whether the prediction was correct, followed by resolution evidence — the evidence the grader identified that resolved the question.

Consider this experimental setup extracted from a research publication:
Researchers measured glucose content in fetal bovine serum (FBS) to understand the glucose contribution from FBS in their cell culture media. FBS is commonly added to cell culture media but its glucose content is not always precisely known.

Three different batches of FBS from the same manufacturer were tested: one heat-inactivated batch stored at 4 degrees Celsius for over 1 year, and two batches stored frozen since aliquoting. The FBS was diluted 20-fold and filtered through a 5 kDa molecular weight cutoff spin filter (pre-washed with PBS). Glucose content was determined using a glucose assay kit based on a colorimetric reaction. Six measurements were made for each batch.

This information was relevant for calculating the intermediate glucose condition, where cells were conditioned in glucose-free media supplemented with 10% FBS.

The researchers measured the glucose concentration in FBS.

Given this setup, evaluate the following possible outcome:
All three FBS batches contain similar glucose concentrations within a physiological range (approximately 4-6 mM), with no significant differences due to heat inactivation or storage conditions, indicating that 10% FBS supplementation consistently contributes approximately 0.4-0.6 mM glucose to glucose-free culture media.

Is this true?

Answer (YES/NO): NO